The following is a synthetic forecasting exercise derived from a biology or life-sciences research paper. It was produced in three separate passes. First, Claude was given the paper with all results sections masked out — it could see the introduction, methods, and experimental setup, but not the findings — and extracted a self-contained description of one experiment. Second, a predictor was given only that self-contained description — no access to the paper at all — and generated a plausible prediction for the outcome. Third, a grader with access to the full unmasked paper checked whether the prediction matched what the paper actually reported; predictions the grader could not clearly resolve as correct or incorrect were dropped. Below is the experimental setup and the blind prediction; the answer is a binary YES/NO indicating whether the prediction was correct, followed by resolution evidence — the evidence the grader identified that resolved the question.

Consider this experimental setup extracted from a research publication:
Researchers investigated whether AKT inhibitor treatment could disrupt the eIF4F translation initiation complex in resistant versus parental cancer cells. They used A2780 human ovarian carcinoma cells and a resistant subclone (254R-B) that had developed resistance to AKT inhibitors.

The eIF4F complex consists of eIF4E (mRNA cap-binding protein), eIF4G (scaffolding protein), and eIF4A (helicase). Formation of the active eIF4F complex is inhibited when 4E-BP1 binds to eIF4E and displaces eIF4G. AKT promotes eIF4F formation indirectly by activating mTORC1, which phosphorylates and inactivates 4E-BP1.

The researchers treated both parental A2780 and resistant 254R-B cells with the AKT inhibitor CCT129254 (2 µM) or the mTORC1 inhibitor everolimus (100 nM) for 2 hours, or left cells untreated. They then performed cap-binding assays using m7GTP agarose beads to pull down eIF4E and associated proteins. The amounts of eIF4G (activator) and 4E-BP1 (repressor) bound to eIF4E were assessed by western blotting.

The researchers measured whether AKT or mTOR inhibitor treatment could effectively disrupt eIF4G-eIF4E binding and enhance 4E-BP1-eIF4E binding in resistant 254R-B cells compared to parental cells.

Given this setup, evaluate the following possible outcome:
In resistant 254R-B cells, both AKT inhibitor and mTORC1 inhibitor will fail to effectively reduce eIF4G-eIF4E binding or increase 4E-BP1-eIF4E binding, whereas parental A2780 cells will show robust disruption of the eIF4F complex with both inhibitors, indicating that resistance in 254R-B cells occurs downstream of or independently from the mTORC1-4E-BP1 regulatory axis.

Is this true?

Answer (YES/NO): NO